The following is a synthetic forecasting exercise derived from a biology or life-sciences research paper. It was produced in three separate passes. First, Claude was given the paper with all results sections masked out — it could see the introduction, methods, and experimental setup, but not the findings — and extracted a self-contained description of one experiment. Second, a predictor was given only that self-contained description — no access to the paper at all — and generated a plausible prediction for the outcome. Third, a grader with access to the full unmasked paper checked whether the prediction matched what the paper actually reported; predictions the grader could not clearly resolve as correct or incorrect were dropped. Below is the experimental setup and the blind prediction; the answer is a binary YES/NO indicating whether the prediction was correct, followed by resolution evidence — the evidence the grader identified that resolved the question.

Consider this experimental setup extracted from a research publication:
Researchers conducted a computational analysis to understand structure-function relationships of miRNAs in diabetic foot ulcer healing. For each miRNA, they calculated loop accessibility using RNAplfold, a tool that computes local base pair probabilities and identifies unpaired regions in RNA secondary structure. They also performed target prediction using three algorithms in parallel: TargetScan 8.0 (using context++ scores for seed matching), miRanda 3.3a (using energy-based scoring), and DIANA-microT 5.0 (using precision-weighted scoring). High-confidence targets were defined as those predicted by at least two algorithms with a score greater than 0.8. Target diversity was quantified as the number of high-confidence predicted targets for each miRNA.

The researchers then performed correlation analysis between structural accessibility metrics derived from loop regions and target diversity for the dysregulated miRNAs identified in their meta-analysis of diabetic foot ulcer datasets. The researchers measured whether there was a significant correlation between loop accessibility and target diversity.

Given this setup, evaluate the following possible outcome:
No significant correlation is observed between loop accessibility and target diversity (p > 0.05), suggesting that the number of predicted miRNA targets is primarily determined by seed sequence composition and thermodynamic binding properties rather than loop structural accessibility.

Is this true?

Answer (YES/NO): NO